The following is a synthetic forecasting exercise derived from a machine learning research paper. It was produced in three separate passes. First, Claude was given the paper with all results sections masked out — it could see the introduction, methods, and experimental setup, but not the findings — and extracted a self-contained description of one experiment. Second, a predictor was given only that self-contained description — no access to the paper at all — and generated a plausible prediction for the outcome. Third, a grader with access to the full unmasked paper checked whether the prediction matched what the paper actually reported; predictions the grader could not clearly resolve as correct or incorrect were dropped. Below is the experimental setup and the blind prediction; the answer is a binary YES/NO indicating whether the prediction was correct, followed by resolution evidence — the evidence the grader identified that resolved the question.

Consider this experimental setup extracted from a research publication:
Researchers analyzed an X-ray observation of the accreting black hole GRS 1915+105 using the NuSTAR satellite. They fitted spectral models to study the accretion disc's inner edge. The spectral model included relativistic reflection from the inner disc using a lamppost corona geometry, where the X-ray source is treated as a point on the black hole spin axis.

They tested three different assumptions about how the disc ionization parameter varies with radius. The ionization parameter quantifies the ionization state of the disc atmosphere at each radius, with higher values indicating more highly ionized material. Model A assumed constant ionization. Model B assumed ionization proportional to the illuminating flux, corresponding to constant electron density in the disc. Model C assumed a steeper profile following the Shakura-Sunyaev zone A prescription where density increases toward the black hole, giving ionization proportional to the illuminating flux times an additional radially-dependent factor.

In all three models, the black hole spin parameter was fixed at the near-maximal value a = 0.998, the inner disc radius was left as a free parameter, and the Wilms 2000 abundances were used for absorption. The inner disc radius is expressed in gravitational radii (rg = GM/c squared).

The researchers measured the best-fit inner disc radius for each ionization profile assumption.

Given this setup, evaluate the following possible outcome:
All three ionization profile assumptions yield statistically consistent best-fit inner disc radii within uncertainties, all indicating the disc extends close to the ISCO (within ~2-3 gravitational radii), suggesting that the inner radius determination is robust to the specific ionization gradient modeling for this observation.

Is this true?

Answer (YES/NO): NO